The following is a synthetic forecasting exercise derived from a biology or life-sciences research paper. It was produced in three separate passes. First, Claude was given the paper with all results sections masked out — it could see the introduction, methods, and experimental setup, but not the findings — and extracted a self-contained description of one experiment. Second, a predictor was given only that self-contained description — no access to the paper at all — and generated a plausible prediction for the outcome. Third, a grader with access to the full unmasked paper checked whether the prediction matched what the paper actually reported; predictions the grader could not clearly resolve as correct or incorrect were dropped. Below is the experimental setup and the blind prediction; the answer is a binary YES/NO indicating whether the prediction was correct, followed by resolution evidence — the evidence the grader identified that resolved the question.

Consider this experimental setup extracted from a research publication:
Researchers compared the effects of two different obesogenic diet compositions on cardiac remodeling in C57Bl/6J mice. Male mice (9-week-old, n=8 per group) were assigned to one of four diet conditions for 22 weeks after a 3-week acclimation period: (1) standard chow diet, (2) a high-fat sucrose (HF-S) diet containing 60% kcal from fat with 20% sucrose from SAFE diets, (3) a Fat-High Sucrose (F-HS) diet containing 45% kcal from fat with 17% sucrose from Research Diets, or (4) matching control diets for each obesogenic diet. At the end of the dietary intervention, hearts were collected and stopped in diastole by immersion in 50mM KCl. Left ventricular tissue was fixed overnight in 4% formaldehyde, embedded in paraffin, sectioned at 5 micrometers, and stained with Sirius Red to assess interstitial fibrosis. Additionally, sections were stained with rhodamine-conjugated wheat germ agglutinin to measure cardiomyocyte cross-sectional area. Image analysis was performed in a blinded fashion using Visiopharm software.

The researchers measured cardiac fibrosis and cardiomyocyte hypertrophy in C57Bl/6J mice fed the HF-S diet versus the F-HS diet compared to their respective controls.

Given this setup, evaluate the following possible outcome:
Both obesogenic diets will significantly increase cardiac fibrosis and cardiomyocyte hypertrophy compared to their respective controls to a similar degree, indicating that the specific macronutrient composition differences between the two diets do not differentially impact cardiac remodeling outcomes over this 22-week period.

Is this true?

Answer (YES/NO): NO